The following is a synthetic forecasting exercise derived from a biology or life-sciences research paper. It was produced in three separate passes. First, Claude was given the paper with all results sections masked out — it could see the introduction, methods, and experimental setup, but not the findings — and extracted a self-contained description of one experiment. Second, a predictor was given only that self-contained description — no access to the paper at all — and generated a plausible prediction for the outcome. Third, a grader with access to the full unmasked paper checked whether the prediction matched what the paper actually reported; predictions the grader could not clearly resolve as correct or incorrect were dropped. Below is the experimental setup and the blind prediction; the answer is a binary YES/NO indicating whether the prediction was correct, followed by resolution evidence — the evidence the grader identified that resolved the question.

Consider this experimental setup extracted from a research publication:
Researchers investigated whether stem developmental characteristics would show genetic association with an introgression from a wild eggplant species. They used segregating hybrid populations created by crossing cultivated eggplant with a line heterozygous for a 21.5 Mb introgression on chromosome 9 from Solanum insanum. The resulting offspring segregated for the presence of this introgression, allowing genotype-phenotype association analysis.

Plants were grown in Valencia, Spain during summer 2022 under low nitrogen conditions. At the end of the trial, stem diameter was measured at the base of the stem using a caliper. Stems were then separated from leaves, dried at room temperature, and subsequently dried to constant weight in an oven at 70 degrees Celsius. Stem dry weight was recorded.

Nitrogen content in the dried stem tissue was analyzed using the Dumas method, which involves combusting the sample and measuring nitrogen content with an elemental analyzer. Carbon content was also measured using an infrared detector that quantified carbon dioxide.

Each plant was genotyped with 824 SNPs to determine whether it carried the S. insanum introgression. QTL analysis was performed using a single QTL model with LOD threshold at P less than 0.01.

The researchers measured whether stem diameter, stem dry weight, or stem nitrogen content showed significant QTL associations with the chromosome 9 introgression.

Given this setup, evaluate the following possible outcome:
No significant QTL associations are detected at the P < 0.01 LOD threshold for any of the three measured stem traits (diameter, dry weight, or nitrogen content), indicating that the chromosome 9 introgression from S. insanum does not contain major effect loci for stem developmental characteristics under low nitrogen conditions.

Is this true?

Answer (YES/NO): YES